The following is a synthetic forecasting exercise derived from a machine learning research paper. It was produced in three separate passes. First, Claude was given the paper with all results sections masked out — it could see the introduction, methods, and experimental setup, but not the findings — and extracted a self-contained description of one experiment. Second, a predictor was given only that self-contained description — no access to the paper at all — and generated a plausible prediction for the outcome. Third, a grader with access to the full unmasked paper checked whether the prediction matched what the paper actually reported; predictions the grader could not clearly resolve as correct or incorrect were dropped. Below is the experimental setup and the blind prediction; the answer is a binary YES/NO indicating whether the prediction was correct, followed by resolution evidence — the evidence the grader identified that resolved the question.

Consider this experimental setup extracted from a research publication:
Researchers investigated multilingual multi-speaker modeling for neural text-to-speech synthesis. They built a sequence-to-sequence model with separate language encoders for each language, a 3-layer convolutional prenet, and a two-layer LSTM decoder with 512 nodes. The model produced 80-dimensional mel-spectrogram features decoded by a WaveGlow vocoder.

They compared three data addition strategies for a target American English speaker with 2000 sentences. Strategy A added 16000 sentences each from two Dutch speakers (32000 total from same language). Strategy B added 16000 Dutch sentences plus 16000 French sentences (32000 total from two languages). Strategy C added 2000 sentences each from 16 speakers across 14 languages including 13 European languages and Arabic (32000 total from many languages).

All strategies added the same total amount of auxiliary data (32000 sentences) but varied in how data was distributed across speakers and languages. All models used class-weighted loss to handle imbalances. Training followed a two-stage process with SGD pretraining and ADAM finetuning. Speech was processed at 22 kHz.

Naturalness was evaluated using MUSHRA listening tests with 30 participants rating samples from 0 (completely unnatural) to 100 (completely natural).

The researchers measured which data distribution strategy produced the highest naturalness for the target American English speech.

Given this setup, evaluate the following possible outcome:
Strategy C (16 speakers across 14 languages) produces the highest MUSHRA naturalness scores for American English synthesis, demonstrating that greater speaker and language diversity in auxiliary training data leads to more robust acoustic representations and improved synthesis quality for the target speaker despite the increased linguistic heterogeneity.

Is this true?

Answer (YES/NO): YES